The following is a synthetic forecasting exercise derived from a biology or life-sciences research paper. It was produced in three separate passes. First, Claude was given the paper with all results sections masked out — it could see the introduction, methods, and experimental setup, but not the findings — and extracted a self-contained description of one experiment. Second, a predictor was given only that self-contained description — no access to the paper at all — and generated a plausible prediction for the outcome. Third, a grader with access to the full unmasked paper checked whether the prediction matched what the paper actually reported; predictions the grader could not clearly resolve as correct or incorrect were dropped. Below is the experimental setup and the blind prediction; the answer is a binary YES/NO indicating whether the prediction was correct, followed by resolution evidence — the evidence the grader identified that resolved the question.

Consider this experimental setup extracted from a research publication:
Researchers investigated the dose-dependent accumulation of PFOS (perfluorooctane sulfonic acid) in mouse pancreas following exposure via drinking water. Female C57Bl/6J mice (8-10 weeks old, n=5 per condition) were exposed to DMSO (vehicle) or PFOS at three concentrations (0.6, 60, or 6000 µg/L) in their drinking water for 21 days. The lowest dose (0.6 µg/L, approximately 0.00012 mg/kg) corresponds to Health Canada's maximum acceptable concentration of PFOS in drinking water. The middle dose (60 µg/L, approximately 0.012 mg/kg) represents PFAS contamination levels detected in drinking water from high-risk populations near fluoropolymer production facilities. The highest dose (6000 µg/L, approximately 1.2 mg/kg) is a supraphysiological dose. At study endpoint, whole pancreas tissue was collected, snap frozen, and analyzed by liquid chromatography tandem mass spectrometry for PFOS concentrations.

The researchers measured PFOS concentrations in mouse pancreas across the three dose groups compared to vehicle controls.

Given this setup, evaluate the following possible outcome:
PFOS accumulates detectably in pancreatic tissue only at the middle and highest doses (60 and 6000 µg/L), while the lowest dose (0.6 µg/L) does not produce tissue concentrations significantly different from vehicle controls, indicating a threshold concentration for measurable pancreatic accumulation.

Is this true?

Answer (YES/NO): NO